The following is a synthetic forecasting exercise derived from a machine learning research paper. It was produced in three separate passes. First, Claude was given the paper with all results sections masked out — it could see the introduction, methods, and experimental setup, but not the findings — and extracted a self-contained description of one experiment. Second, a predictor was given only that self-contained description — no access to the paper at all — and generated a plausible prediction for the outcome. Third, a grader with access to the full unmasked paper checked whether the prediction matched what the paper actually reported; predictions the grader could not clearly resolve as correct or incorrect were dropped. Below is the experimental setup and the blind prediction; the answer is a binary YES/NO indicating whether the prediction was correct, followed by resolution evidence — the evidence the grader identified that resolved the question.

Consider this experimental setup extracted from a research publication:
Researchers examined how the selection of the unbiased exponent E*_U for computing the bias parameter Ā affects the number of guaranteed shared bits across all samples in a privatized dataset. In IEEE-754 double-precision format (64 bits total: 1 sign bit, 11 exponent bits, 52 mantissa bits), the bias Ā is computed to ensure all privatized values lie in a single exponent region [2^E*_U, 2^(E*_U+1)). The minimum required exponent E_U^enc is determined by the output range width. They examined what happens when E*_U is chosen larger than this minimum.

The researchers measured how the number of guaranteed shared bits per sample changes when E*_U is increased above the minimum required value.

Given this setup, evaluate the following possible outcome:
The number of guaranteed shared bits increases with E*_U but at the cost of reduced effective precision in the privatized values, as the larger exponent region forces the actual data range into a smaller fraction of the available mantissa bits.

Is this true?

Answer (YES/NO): YES